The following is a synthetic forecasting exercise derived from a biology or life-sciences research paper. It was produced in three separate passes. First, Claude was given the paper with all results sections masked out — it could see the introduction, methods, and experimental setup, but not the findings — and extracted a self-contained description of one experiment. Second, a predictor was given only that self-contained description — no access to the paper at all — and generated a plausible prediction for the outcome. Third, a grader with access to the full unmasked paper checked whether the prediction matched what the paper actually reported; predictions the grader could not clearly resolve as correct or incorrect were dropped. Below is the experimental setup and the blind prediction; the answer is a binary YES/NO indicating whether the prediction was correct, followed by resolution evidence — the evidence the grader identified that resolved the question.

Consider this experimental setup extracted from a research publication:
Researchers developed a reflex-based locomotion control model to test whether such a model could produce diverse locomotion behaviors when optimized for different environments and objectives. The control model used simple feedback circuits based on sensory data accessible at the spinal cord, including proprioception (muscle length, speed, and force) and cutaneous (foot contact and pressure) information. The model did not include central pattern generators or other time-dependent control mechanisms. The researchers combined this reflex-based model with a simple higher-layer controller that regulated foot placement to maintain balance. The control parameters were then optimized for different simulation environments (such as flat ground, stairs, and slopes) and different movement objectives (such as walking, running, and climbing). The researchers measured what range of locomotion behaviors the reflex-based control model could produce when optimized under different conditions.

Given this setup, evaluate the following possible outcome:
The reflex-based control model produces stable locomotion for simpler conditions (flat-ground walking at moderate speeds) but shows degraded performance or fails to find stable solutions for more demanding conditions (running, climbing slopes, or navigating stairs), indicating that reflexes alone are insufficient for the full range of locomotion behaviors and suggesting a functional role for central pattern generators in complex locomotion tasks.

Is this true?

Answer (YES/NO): NO